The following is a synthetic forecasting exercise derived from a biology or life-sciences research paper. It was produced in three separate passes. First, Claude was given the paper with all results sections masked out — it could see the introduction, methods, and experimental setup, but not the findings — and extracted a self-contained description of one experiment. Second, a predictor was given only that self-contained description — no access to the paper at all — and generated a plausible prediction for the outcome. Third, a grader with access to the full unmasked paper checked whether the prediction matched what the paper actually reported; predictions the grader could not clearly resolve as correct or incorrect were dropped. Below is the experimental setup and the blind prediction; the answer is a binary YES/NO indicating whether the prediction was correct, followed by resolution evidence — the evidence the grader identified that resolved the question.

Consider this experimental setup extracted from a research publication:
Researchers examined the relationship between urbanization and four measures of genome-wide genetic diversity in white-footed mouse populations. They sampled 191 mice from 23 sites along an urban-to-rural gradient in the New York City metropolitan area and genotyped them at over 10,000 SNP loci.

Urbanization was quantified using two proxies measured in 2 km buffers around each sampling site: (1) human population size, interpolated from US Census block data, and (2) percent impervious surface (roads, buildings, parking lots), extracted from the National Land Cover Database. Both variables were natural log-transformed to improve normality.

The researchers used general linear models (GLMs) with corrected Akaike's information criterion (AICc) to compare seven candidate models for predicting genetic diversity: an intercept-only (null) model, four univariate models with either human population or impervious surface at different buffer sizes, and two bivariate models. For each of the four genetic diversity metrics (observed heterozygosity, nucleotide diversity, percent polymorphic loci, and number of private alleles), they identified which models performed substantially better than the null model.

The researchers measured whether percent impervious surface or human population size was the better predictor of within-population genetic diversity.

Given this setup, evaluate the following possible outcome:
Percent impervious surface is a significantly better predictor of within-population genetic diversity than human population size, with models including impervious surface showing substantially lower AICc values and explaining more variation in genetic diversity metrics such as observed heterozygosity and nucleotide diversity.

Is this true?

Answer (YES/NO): YES